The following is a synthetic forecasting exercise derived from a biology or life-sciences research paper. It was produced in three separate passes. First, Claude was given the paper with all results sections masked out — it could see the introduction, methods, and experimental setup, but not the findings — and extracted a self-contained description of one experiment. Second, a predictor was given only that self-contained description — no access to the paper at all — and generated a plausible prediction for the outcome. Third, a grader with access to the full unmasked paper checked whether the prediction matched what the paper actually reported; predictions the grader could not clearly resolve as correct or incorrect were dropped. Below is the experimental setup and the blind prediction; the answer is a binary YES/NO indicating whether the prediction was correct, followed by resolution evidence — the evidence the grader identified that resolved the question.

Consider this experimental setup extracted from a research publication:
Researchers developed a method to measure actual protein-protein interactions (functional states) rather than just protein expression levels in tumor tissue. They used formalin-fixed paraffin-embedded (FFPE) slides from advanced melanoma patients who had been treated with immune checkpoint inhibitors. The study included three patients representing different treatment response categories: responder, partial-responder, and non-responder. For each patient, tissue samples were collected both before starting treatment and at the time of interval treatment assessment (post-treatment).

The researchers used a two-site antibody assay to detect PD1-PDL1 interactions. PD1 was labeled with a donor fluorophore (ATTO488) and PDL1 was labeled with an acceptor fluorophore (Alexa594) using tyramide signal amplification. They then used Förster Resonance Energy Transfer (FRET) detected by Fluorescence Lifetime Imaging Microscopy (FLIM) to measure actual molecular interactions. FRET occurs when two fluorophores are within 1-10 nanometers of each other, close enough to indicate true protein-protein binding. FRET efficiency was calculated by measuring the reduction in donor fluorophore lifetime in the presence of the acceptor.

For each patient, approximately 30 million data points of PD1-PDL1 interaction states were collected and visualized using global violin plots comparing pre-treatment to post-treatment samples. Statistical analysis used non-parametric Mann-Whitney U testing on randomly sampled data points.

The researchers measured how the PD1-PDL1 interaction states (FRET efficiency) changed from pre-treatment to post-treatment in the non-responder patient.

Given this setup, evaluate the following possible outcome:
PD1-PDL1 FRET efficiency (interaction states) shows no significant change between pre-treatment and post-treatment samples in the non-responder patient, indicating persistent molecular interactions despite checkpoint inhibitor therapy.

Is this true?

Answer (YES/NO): NO